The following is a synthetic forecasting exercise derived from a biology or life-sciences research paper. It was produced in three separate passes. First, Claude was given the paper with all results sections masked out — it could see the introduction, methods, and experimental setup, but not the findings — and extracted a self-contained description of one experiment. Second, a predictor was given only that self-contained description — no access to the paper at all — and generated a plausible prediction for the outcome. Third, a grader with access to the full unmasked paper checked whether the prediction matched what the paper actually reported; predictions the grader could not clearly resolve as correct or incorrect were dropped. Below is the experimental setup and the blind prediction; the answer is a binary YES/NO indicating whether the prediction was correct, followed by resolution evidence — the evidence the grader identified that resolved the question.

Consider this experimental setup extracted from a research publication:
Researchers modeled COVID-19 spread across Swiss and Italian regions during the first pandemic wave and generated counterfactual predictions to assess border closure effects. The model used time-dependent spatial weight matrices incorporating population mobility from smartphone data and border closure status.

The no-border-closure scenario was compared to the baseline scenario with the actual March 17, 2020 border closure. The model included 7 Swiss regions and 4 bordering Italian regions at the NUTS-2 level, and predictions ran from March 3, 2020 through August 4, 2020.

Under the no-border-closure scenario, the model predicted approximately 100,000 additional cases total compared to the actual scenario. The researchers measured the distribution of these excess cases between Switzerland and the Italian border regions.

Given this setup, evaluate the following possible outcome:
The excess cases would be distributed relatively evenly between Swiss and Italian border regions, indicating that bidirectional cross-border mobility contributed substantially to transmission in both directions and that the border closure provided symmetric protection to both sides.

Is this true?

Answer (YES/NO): YES